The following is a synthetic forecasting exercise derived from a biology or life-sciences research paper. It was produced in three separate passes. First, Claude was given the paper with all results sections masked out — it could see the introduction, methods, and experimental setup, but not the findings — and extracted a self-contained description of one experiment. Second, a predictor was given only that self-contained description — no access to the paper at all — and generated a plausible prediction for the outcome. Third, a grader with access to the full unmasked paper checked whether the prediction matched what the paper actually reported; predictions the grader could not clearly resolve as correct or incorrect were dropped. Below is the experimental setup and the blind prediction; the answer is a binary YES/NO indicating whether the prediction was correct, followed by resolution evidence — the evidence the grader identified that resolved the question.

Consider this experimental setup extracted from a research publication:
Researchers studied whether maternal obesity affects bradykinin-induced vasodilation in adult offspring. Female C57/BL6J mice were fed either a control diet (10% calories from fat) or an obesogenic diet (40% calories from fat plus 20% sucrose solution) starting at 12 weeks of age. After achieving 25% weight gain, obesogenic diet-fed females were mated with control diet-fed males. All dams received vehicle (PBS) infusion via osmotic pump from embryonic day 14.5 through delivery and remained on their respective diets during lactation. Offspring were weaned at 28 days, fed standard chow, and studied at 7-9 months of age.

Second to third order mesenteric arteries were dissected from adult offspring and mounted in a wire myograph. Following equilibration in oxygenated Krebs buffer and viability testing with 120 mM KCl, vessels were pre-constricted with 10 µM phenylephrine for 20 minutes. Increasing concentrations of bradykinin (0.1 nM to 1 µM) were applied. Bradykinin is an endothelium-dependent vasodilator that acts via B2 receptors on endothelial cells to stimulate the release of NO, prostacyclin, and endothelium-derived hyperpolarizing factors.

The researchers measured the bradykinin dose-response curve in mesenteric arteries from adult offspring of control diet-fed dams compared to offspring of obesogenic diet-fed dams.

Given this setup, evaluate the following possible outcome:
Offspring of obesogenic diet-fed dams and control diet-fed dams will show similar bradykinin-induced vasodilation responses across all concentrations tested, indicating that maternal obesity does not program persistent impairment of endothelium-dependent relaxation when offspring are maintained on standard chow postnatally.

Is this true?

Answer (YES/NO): NO